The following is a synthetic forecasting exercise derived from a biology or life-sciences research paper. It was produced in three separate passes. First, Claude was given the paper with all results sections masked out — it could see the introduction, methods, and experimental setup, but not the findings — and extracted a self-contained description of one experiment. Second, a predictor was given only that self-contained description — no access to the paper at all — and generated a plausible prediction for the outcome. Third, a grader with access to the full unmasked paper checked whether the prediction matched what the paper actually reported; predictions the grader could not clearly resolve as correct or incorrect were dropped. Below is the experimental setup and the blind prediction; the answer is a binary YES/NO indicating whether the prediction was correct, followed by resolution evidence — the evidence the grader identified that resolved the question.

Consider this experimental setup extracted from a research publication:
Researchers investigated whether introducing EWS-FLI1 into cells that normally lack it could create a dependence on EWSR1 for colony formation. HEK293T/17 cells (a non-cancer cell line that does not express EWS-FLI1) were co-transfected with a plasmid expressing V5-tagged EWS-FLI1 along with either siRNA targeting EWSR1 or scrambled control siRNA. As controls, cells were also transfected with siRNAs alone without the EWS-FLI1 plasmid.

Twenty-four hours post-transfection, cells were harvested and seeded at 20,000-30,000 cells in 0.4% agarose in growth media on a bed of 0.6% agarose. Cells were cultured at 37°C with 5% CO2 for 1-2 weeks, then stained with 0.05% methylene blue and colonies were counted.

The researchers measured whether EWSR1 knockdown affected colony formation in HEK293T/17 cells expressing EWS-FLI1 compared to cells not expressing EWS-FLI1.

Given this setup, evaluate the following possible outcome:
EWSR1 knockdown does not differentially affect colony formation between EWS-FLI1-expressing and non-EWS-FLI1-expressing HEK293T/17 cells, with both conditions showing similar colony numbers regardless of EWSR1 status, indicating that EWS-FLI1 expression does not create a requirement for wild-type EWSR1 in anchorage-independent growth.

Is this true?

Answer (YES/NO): NO